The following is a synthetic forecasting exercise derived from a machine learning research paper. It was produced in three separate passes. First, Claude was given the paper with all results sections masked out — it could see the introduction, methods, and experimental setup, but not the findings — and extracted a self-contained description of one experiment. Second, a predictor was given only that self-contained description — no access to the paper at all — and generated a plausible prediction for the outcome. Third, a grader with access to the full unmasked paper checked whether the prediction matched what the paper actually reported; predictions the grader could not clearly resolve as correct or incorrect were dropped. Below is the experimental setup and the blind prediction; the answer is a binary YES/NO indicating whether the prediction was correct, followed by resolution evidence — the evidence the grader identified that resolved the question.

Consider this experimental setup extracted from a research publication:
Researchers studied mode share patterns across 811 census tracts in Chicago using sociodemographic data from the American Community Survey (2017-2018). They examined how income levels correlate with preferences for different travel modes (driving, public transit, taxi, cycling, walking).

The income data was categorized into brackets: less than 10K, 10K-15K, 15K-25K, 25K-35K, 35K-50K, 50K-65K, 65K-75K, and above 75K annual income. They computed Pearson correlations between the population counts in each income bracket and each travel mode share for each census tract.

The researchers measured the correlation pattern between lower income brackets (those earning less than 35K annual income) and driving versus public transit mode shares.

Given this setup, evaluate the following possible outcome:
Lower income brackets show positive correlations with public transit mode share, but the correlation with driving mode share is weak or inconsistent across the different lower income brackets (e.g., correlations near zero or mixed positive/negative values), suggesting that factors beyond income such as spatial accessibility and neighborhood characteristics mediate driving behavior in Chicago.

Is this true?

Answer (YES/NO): NO